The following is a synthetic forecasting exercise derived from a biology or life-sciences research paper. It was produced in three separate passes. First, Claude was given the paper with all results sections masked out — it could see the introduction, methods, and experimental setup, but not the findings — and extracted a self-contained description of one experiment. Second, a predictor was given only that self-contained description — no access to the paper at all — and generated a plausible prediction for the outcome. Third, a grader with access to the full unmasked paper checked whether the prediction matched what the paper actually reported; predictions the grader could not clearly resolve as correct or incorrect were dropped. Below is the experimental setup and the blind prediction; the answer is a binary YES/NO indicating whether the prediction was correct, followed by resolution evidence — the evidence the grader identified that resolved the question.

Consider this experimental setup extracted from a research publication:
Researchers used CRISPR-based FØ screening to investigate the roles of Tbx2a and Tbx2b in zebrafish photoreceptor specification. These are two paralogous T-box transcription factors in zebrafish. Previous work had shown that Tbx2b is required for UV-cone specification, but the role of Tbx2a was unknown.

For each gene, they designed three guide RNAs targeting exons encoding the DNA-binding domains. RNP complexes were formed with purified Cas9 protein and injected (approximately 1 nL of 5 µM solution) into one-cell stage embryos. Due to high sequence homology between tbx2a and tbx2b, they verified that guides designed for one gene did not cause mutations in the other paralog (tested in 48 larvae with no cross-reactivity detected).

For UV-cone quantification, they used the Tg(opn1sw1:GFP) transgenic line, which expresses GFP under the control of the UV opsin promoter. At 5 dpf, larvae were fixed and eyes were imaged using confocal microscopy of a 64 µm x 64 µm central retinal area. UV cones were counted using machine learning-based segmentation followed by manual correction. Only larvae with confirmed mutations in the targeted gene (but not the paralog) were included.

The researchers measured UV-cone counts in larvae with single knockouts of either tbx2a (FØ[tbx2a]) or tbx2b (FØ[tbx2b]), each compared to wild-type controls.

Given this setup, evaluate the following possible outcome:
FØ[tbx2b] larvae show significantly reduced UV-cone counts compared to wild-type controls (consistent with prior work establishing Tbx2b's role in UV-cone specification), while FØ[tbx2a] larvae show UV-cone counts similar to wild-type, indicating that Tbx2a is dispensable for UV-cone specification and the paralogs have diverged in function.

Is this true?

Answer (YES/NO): NO